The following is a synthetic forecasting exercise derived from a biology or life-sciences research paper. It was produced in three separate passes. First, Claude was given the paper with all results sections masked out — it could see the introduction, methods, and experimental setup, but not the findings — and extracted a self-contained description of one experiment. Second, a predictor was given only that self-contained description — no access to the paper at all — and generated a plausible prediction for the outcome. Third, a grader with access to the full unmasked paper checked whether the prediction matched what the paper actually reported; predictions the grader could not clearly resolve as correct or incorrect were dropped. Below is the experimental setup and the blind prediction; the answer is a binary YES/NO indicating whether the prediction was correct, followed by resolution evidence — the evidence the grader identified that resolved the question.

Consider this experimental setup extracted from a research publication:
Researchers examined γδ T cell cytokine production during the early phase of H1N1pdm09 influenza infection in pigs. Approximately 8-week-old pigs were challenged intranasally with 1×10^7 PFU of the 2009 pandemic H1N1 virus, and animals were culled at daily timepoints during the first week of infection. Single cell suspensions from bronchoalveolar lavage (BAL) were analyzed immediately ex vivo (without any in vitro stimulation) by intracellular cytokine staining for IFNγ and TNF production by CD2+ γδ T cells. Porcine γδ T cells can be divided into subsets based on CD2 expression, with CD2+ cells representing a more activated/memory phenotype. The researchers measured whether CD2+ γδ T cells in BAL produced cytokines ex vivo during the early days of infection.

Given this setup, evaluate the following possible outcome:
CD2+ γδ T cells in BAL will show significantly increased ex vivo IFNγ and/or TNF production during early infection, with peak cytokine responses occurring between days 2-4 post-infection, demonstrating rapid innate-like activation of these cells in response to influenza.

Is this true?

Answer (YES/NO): YES